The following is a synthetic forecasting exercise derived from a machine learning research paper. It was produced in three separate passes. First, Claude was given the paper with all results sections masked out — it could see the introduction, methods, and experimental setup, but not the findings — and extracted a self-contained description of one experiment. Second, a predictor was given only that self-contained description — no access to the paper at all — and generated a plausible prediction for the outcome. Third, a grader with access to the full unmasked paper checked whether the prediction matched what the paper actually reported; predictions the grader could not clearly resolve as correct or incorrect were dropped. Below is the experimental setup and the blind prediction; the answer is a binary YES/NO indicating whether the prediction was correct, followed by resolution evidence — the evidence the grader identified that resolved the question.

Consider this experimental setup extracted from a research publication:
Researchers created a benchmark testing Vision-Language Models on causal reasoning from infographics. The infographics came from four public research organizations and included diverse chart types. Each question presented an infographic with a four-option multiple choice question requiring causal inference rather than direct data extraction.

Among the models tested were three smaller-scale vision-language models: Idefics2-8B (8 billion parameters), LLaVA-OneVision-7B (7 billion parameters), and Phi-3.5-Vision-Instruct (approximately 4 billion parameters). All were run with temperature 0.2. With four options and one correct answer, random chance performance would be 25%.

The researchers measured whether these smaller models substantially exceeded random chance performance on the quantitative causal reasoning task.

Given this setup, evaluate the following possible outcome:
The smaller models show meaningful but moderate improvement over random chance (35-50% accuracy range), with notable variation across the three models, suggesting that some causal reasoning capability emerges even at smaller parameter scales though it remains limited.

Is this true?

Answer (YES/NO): NO